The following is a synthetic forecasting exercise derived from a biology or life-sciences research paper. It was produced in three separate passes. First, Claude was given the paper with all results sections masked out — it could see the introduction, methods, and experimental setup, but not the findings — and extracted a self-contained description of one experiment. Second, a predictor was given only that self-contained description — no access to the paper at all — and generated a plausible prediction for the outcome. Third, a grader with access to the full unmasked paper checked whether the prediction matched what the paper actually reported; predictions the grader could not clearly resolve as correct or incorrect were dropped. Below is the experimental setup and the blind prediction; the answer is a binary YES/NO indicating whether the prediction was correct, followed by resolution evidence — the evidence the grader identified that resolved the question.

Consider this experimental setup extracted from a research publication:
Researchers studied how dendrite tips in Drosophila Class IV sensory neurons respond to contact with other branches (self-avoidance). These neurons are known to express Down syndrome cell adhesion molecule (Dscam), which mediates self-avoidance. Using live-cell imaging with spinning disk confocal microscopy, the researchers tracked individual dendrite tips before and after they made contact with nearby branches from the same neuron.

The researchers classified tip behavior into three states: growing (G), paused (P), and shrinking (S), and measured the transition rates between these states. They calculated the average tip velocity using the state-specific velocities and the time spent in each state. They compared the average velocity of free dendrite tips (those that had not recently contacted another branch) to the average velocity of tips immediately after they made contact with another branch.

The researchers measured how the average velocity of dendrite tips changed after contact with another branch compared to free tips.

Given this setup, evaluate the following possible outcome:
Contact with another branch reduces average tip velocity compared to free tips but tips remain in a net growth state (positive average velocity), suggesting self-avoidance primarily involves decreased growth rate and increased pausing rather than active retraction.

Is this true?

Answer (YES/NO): NO